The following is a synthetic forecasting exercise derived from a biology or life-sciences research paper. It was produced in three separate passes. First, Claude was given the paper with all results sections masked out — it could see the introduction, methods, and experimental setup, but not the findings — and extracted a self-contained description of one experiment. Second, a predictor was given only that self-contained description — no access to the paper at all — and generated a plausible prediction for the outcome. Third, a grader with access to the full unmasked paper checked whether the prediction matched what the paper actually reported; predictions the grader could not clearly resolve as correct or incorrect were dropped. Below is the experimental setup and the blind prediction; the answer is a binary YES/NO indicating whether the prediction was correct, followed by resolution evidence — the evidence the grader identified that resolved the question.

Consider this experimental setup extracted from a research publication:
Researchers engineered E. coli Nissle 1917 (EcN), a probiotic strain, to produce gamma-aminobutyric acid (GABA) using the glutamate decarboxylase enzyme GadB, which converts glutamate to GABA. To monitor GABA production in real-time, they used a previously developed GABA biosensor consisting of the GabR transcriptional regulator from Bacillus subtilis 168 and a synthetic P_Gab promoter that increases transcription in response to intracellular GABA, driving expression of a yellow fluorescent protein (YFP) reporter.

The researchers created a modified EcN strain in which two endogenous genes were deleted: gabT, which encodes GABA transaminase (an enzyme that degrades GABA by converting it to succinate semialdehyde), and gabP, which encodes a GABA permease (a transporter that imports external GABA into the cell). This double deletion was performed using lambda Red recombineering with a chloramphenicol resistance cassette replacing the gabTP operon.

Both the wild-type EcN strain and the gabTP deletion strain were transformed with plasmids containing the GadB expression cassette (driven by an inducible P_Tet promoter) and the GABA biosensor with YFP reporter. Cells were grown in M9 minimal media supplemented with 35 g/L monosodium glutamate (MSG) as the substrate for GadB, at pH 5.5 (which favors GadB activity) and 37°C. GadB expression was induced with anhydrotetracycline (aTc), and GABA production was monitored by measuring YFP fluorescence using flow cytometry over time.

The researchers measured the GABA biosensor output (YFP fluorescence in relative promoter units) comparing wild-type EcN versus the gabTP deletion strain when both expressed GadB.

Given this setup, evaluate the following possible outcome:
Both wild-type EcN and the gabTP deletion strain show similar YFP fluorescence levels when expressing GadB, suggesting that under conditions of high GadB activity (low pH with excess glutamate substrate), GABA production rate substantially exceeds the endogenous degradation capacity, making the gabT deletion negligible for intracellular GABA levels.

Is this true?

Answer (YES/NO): YES